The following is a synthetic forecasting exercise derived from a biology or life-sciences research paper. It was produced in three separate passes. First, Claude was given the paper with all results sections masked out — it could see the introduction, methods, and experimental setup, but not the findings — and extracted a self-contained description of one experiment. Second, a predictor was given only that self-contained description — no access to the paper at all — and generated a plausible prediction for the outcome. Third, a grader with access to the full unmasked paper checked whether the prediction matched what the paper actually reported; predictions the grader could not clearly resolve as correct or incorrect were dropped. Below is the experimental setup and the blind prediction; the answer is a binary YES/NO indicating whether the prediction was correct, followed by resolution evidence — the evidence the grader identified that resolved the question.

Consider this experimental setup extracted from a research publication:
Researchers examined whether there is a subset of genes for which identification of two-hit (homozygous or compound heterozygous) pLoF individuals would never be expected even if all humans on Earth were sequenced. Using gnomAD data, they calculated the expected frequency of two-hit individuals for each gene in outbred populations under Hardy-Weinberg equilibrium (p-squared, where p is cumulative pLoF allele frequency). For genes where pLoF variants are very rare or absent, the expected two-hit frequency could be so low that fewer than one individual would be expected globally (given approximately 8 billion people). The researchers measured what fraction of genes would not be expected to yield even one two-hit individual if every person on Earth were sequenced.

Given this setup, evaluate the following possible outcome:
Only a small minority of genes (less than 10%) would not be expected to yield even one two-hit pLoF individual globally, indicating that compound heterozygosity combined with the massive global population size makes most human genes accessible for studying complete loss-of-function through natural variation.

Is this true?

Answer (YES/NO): NO